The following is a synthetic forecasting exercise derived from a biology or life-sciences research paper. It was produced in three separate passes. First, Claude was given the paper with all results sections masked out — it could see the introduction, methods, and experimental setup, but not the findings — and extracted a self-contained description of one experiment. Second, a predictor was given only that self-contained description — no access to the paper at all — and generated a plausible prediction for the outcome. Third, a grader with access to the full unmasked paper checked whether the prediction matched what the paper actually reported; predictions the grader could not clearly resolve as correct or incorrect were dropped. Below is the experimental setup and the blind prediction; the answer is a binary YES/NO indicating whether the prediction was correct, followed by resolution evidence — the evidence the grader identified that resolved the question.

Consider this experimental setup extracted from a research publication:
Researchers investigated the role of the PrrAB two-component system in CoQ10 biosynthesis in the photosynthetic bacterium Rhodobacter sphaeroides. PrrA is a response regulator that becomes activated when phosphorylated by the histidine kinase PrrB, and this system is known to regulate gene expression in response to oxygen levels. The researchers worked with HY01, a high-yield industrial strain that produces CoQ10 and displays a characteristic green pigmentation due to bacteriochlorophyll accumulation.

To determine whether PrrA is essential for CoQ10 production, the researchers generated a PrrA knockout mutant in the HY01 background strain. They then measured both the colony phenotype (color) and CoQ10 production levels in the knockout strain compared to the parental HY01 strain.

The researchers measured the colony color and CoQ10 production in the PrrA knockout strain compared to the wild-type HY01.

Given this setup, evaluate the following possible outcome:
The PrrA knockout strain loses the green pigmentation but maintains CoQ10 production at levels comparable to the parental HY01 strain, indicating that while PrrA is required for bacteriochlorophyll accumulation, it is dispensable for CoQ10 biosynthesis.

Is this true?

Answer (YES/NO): NO